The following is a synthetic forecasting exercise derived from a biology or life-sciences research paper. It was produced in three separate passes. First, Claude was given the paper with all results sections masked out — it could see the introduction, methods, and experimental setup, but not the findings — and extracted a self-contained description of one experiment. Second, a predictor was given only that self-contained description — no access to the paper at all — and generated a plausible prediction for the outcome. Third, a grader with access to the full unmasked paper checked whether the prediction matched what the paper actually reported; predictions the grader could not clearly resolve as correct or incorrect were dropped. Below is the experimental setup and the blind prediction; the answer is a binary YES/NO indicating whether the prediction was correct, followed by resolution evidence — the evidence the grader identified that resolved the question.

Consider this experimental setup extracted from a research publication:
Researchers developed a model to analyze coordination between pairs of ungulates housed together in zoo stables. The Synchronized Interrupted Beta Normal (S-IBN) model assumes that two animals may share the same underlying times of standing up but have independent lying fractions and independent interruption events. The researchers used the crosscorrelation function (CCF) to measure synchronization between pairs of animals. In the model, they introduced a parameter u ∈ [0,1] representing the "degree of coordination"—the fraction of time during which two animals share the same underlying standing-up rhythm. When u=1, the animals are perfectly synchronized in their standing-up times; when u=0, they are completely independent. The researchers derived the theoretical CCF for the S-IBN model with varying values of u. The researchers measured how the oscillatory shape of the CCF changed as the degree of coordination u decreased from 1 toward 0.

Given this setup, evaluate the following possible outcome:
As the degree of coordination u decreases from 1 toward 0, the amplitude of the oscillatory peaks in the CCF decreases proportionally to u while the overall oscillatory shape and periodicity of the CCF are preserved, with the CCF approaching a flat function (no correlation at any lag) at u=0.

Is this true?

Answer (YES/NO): YES